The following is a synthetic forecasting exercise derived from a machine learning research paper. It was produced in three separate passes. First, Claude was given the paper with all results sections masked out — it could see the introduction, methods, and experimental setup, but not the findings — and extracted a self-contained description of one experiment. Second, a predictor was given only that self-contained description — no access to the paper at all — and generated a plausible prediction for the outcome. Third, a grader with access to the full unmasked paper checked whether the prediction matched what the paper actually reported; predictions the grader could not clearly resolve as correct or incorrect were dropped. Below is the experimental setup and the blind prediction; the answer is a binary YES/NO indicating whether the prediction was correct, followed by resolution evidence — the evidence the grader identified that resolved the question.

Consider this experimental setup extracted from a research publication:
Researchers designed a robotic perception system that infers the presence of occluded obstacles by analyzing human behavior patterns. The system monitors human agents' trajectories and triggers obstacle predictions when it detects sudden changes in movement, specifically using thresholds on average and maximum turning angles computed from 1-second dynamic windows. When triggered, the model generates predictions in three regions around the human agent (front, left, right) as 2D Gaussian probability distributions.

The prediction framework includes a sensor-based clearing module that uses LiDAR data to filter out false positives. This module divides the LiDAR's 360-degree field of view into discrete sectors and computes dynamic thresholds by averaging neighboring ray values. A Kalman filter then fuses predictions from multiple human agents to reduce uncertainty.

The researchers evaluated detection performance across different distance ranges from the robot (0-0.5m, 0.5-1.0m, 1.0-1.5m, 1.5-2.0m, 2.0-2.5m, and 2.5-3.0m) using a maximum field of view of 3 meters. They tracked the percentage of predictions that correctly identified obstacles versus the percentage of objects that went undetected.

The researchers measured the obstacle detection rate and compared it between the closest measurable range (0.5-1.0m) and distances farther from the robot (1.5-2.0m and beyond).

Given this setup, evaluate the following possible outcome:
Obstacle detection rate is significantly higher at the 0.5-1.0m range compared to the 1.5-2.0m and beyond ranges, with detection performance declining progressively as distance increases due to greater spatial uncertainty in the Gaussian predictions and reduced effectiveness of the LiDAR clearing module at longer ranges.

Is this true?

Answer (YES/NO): NO